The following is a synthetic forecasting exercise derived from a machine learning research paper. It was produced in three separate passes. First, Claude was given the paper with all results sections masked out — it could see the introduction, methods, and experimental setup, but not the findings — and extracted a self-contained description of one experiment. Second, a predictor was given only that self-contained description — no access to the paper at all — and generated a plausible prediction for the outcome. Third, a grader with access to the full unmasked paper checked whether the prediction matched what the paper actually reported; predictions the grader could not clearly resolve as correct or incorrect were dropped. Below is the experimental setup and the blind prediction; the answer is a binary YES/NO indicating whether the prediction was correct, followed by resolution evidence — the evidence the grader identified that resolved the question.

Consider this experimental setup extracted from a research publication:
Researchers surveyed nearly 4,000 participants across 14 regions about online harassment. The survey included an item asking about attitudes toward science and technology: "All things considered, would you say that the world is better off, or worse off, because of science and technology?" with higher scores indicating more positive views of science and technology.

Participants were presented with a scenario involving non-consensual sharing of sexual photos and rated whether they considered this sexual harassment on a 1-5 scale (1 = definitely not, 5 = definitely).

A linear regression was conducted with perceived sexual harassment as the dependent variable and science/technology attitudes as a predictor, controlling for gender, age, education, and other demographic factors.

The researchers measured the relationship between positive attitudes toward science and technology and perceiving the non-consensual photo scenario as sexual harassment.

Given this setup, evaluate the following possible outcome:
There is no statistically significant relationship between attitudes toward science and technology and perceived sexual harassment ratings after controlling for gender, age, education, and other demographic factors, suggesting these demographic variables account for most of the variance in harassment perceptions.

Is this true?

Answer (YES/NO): NO